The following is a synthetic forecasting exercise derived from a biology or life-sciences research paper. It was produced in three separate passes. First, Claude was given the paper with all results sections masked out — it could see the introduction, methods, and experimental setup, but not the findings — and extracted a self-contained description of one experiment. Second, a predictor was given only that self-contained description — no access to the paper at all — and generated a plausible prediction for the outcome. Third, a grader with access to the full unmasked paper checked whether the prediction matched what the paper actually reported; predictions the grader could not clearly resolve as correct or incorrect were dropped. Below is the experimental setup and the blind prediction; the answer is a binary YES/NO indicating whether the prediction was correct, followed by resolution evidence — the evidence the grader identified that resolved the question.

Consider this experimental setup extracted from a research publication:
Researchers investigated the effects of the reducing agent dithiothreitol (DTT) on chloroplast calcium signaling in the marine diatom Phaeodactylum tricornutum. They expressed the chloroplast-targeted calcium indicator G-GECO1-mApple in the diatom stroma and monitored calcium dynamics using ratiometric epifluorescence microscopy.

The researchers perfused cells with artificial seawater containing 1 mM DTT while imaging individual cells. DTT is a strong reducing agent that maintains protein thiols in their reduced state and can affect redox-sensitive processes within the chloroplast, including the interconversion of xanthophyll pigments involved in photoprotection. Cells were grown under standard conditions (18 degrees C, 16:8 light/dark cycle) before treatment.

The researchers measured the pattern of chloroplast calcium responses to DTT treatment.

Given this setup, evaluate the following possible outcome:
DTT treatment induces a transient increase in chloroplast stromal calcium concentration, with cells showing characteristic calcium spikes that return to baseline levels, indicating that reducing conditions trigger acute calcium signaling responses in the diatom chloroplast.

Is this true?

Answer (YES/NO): YES